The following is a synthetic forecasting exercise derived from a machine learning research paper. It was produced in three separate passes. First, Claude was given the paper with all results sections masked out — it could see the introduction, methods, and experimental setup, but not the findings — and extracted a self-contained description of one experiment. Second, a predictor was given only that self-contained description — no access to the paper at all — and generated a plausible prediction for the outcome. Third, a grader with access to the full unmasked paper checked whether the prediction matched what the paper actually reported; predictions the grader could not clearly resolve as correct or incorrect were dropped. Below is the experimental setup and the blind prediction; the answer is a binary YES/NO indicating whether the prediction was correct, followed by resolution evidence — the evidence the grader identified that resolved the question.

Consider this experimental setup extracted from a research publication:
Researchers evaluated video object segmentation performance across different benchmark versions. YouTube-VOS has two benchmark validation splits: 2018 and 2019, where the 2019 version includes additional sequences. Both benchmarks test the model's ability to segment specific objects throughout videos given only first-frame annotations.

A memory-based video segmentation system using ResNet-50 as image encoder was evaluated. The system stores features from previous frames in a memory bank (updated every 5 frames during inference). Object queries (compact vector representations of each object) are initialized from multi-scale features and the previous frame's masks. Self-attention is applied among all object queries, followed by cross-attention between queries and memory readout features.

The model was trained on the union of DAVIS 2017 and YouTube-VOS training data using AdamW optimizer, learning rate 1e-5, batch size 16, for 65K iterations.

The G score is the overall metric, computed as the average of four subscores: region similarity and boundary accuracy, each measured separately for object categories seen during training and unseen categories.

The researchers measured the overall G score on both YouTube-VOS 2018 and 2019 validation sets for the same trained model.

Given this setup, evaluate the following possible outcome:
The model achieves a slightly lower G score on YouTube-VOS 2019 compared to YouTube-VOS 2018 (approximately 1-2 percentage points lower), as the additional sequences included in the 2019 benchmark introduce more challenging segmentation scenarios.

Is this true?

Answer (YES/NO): NO